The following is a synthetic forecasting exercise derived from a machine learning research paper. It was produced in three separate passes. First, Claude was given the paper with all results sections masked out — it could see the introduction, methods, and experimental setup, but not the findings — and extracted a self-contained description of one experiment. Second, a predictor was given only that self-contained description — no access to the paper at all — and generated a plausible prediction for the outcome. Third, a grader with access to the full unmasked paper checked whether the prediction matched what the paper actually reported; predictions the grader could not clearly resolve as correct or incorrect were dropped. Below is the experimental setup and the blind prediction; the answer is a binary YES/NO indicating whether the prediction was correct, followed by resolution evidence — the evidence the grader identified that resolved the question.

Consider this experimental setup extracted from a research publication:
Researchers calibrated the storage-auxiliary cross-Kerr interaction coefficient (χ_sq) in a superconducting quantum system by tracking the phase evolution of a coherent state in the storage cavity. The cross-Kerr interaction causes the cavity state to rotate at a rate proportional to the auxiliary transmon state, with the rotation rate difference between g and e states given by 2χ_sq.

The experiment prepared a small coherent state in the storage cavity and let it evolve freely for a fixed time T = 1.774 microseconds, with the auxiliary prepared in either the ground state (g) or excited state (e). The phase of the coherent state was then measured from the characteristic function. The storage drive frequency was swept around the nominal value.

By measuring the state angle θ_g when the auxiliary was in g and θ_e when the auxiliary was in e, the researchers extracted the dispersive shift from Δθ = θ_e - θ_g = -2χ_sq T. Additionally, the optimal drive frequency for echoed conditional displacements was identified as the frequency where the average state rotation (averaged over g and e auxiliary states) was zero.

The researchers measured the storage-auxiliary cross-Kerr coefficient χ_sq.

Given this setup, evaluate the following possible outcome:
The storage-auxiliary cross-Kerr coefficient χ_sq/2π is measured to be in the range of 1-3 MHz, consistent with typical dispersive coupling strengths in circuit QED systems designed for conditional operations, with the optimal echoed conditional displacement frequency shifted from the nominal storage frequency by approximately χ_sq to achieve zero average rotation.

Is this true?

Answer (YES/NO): NO